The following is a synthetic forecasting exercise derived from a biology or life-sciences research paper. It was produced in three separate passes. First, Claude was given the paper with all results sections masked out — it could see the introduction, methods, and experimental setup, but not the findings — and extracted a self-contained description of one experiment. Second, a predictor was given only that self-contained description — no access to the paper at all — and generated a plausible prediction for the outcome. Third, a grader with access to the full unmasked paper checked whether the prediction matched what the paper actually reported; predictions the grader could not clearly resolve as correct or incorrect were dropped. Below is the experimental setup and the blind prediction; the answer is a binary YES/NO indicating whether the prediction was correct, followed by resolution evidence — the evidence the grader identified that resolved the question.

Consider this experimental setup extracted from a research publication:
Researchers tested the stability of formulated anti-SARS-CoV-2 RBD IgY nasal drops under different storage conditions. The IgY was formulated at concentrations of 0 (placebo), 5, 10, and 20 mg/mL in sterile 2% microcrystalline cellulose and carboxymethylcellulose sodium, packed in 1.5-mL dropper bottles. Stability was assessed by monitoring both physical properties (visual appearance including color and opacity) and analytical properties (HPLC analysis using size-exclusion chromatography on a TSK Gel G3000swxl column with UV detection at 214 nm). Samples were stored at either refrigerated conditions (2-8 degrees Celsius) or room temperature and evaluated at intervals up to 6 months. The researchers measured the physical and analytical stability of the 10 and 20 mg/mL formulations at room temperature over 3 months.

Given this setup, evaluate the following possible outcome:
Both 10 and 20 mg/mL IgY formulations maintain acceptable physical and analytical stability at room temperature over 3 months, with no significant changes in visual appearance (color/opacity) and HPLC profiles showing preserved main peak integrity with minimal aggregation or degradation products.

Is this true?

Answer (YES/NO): NO